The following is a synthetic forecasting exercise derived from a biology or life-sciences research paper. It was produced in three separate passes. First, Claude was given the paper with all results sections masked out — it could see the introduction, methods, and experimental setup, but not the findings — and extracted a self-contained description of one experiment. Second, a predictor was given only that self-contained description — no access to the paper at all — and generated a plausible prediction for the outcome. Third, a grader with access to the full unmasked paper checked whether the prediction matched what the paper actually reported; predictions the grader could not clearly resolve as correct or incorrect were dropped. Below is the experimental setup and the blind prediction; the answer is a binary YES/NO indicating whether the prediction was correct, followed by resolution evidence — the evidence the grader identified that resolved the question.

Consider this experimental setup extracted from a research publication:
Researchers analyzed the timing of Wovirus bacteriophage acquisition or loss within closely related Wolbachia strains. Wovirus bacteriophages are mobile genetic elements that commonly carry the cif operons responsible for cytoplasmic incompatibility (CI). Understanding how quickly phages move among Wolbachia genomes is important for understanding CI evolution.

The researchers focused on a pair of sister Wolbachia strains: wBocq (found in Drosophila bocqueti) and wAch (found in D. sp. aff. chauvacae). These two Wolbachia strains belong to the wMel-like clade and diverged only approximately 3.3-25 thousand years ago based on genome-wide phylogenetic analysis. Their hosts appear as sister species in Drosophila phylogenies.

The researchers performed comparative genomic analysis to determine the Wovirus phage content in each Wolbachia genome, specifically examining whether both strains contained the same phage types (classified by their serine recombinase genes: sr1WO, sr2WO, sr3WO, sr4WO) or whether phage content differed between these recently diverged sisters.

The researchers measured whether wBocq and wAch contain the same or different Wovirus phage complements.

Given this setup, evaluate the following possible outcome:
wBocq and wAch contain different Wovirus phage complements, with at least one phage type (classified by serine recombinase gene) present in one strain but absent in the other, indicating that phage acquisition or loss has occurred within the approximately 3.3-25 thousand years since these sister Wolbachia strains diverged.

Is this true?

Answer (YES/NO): YES